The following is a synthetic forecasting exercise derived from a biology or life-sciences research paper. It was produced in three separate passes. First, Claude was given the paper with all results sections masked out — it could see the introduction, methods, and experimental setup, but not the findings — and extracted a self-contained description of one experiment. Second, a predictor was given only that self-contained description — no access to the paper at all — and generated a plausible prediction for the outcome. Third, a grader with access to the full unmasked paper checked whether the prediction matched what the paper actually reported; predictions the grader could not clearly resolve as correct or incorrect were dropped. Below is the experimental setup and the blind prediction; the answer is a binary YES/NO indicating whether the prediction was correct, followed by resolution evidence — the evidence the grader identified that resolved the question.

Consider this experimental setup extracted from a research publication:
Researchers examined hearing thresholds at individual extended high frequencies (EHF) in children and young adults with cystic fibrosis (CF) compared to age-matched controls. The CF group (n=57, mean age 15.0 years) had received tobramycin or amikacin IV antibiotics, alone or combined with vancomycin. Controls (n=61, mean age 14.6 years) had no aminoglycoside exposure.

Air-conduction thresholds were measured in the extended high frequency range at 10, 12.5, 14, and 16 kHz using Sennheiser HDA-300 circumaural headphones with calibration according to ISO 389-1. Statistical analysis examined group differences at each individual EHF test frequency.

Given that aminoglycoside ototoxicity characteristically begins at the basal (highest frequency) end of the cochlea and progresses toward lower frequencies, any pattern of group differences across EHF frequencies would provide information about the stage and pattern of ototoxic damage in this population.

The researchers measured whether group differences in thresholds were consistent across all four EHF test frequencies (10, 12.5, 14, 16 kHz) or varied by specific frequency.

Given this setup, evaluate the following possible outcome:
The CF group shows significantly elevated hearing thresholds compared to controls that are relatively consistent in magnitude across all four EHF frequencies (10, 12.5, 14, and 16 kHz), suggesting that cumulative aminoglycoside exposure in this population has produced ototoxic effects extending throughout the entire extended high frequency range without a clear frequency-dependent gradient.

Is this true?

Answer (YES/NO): NO